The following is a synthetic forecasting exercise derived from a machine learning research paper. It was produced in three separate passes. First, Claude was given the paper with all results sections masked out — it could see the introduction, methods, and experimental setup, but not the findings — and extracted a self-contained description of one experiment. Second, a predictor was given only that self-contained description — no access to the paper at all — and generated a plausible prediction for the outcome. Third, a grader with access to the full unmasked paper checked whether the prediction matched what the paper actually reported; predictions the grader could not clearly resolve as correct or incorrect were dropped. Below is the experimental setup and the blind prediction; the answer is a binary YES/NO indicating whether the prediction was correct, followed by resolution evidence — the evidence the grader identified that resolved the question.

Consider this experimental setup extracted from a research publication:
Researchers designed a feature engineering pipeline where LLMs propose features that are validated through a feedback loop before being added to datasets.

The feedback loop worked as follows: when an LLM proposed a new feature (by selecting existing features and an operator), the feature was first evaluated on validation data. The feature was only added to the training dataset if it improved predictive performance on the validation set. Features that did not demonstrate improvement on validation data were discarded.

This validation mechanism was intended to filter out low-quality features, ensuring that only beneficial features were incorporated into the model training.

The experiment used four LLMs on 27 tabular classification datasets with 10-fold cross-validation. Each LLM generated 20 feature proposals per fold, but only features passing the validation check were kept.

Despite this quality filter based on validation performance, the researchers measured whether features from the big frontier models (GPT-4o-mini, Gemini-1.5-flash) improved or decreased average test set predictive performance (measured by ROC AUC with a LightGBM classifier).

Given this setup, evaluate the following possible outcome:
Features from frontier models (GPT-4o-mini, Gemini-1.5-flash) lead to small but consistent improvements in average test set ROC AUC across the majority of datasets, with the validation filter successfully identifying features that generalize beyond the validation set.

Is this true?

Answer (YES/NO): NO